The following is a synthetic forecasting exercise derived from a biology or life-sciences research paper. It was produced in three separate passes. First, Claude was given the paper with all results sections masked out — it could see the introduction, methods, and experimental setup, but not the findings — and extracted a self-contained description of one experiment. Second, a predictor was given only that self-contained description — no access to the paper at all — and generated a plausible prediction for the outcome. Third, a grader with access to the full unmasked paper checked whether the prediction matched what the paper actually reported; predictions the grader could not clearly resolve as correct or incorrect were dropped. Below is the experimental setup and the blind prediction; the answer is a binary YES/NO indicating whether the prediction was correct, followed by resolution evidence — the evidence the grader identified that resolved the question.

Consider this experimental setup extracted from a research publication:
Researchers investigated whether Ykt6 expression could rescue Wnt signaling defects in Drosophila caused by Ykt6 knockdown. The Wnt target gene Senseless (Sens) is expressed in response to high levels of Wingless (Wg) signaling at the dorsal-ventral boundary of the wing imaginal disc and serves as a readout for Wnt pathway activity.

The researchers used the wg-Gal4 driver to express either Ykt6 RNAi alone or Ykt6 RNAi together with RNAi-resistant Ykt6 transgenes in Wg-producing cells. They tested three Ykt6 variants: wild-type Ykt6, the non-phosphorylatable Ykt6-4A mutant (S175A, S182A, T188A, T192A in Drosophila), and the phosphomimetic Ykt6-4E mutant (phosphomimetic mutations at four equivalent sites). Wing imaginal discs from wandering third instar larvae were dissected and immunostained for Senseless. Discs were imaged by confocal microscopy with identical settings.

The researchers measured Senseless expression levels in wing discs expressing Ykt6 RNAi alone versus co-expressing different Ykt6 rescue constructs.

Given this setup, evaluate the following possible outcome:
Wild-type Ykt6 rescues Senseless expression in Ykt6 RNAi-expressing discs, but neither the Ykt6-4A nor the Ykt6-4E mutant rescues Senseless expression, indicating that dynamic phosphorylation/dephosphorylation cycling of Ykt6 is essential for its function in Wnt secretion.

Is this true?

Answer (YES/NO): NO